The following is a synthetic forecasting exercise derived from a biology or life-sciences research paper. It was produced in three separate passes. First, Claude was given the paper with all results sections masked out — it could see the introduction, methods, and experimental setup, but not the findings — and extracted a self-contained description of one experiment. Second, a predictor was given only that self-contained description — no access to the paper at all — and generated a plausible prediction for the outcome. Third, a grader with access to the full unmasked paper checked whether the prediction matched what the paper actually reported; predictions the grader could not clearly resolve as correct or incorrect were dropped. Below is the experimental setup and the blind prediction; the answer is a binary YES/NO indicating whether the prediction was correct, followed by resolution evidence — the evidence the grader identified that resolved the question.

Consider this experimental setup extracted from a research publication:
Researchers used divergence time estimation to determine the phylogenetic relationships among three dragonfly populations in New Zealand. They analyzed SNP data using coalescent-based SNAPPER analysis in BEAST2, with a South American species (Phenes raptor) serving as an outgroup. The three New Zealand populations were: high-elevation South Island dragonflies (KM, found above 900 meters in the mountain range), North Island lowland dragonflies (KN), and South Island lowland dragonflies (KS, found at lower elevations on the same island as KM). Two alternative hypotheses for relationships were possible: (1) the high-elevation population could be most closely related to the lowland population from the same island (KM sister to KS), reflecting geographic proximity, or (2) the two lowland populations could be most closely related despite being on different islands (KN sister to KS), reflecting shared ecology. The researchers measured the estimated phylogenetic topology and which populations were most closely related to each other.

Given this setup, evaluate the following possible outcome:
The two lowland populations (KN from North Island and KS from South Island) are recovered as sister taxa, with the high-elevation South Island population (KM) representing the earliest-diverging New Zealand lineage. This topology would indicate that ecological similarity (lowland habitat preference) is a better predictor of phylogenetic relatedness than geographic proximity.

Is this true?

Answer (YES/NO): YES